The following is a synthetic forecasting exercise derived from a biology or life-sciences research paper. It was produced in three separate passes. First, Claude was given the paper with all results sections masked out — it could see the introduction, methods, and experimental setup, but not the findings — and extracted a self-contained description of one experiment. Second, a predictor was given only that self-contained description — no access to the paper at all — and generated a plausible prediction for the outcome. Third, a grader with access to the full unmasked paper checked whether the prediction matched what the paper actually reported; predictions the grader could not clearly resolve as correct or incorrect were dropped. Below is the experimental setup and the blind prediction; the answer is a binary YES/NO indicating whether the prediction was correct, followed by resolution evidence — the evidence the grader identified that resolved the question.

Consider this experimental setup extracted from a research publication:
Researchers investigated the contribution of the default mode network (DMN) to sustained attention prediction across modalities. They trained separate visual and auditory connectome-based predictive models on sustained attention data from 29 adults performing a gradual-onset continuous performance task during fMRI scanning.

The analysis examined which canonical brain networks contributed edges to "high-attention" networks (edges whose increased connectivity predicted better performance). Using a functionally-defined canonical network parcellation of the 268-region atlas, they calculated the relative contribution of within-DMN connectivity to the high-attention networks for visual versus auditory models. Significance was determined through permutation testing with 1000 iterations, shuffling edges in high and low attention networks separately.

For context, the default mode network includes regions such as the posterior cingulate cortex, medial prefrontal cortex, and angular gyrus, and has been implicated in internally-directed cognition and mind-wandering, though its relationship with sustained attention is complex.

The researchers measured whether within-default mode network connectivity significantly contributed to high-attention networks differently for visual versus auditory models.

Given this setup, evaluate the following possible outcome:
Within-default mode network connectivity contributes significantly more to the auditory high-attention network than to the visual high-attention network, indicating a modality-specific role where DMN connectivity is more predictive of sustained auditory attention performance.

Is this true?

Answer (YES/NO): YES